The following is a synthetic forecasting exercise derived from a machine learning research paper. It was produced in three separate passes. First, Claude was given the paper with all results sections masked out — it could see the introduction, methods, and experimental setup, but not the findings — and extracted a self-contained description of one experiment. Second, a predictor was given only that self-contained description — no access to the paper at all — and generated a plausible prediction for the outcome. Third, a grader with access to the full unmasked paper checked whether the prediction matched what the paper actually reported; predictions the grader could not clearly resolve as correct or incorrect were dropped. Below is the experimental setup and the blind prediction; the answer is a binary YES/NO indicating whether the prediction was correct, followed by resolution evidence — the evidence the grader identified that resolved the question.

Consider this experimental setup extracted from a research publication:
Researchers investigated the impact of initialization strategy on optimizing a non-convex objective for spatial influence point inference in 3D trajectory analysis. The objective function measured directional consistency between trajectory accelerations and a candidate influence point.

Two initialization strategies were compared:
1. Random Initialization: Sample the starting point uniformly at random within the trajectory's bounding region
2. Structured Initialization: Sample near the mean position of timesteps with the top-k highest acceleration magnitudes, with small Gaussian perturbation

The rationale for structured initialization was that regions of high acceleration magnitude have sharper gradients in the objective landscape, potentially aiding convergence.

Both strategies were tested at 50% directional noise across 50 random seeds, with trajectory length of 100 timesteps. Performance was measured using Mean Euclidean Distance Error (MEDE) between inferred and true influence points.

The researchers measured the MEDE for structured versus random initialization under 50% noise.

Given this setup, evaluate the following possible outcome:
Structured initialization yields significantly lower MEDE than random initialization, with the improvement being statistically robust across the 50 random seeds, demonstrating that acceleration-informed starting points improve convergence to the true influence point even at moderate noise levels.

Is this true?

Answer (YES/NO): YES